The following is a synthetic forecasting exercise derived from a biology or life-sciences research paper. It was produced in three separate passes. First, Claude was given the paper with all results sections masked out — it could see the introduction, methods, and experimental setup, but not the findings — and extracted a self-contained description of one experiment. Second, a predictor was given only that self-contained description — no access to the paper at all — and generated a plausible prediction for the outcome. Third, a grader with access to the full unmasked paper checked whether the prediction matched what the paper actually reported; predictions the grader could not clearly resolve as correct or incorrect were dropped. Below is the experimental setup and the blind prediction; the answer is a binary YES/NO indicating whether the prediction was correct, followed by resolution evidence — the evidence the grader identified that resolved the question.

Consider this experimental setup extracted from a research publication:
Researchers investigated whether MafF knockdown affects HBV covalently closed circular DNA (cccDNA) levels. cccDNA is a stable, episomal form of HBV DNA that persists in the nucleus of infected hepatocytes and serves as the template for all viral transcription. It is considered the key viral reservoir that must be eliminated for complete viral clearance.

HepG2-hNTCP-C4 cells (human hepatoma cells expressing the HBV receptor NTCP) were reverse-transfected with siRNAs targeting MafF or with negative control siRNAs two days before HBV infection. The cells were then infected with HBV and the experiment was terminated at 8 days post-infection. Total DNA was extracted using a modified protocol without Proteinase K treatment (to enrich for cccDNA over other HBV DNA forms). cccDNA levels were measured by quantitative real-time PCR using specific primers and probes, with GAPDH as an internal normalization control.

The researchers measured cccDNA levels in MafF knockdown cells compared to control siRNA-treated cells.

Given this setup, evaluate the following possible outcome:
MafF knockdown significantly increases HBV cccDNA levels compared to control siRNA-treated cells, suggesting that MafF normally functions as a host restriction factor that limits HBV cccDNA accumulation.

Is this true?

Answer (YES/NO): NO